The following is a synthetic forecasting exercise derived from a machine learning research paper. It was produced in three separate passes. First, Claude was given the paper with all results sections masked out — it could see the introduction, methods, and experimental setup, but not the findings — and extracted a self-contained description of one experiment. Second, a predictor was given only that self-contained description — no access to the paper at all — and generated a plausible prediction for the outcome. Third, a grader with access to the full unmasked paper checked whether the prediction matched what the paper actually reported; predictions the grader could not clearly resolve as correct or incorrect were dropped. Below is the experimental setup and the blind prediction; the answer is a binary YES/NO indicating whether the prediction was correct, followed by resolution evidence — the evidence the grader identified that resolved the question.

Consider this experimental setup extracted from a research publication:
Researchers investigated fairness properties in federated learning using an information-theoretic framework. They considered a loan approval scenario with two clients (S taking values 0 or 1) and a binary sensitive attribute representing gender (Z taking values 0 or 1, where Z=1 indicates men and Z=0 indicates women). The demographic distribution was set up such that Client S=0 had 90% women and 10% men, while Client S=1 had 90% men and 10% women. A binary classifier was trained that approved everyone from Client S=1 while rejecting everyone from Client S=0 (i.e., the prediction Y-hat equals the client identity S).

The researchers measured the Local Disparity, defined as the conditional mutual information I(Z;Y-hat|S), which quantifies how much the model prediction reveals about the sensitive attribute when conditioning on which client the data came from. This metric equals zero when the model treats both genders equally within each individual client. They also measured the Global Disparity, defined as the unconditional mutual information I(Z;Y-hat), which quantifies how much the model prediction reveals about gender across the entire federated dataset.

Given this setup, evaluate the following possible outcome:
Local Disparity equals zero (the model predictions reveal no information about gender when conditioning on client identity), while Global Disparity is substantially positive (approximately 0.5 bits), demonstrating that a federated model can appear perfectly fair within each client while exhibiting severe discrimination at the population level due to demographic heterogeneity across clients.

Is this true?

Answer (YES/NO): YES